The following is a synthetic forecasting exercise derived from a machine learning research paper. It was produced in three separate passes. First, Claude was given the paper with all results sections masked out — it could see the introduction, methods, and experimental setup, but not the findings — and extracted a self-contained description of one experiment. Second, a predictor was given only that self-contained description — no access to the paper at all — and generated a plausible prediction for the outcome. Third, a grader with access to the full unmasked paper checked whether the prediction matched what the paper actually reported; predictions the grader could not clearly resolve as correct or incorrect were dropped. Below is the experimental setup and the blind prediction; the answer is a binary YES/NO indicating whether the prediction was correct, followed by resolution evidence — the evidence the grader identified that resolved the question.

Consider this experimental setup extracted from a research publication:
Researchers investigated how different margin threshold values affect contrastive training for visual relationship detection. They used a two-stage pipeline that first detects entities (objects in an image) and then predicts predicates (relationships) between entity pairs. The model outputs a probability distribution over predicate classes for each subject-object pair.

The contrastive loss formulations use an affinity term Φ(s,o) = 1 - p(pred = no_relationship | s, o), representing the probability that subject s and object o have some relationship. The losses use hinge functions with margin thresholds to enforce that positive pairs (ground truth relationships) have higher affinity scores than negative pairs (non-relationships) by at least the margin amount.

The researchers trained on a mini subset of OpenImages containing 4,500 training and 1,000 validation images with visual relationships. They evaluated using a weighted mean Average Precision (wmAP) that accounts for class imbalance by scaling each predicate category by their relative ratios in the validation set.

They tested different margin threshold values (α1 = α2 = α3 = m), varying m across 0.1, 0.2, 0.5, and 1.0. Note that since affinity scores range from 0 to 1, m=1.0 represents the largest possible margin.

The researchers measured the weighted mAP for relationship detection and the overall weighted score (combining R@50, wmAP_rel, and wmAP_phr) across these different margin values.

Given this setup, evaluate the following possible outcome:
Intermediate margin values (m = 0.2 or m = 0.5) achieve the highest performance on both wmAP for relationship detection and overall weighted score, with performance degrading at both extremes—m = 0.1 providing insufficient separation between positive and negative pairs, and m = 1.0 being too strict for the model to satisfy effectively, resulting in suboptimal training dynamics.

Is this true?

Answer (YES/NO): NO